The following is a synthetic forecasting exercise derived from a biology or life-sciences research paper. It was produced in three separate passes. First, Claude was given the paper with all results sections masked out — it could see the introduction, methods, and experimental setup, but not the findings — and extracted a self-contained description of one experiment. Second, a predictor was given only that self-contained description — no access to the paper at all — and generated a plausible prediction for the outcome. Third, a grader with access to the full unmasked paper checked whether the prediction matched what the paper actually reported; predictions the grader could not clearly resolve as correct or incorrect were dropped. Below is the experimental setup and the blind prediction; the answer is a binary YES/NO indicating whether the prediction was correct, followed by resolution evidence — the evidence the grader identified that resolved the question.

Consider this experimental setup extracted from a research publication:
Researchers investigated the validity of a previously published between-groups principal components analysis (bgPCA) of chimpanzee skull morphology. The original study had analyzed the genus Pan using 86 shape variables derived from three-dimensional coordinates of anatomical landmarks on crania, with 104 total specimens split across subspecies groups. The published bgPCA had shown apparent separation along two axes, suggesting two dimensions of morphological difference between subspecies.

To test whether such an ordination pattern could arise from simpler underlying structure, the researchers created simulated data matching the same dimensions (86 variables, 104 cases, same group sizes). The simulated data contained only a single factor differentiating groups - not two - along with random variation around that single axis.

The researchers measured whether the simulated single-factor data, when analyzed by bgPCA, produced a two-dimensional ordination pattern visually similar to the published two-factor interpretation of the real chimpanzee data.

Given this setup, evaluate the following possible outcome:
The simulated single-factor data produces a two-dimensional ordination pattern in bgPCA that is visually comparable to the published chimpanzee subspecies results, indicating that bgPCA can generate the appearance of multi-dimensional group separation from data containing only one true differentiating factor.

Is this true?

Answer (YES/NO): YES